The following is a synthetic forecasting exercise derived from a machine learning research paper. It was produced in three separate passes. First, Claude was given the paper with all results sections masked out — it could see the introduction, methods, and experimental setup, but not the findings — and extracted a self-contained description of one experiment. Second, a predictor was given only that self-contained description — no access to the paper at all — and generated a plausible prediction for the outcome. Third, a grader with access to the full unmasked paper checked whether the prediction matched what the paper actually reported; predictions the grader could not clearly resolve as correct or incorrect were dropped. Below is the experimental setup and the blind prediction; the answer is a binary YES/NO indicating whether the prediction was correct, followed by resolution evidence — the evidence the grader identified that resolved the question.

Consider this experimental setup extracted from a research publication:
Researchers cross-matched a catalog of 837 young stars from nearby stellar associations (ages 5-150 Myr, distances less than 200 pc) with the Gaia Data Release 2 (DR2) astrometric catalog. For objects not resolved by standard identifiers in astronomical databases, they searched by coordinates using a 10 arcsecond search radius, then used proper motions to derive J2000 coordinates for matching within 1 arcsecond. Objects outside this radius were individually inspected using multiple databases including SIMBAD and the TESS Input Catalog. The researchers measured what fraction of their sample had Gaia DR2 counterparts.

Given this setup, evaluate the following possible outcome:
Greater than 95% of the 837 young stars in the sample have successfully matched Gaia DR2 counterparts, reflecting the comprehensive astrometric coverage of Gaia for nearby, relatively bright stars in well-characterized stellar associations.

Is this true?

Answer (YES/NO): YES